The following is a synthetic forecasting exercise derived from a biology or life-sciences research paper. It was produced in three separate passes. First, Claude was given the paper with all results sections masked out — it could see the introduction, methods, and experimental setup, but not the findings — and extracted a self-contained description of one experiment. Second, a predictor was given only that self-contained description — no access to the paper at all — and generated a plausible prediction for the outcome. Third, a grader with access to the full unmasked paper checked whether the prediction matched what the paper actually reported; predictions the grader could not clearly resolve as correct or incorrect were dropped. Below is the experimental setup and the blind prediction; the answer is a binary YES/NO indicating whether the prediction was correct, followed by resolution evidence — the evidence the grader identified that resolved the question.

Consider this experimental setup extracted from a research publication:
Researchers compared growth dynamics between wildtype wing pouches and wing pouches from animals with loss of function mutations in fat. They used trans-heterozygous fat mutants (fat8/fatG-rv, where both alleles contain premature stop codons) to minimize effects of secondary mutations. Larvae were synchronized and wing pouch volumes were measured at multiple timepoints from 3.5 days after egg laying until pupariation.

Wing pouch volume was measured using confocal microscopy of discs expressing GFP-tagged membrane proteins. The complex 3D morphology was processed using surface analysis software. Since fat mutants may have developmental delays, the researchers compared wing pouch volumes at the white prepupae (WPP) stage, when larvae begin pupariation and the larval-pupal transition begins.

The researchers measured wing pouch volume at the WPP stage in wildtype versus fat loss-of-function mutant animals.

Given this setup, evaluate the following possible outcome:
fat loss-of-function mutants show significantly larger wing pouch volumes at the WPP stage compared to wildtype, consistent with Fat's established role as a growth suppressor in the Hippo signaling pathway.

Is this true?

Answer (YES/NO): YES